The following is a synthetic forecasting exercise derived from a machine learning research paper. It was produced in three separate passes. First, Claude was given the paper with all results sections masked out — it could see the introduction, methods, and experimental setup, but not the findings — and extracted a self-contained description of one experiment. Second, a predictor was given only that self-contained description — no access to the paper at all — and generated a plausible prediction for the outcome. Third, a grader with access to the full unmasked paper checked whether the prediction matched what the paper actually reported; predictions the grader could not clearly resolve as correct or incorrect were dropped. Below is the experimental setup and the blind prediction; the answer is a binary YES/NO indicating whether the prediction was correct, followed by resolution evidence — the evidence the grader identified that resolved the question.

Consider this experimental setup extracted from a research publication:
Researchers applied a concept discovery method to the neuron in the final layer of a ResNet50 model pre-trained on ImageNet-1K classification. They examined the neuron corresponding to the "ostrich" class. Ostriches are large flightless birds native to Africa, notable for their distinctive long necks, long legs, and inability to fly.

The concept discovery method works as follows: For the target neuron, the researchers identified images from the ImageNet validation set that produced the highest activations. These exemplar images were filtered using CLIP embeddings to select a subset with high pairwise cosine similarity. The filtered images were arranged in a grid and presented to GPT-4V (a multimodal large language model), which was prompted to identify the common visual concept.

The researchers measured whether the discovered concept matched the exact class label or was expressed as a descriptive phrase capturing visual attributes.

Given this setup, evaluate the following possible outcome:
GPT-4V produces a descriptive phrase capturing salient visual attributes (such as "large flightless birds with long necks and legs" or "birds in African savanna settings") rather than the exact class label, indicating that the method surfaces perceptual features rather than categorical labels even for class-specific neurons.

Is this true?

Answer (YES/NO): YES